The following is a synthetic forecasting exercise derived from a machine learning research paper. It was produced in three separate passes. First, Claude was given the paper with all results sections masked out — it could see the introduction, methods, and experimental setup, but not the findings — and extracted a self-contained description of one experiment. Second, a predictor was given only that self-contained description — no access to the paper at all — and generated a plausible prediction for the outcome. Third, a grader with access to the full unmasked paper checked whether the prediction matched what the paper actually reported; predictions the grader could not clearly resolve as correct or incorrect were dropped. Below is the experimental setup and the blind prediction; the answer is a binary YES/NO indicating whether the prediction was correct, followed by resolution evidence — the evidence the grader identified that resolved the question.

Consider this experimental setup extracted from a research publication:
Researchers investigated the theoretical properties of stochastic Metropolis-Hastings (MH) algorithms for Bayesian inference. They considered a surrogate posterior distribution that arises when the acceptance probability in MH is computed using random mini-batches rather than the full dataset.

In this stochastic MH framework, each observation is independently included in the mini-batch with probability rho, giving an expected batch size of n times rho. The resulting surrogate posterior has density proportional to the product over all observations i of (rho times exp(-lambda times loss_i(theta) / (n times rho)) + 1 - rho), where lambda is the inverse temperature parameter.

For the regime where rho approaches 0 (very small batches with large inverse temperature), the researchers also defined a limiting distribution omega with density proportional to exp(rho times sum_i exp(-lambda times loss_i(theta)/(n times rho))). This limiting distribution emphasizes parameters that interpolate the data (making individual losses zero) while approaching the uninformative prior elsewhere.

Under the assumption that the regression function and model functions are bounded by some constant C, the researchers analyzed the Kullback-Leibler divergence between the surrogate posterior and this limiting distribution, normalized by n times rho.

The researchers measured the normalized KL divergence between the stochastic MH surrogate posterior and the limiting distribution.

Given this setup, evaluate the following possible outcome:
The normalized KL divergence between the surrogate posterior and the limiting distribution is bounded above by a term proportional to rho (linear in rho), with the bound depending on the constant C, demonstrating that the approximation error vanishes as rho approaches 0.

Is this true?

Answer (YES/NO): NO